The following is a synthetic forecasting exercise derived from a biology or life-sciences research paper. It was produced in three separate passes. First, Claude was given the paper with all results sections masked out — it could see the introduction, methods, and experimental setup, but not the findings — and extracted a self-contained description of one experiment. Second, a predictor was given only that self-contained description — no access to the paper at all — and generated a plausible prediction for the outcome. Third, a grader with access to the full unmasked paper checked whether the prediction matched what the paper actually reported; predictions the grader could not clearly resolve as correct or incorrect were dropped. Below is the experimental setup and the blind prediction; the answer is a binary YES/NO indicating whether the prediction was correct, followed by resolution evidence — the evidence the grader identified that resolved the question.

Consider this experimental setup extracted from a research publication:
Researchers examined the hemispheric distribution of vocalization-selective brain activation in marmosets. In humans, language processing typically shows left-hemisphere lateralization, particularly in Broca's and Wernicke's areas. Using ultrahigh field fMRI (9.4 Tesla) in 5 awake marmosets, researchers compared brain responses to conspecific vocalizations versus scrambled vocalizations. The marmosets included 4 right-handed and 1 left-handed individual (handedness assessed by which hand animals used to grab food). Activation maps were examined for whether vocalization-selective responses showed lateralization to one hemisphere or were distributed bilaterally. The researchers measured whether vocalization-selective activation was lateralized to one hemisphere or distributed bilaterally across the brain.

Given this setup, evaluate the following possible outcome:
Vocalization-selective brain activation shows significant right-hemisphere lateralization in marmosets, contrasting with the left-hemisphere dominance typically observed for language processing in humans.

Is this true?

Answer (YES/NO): NO